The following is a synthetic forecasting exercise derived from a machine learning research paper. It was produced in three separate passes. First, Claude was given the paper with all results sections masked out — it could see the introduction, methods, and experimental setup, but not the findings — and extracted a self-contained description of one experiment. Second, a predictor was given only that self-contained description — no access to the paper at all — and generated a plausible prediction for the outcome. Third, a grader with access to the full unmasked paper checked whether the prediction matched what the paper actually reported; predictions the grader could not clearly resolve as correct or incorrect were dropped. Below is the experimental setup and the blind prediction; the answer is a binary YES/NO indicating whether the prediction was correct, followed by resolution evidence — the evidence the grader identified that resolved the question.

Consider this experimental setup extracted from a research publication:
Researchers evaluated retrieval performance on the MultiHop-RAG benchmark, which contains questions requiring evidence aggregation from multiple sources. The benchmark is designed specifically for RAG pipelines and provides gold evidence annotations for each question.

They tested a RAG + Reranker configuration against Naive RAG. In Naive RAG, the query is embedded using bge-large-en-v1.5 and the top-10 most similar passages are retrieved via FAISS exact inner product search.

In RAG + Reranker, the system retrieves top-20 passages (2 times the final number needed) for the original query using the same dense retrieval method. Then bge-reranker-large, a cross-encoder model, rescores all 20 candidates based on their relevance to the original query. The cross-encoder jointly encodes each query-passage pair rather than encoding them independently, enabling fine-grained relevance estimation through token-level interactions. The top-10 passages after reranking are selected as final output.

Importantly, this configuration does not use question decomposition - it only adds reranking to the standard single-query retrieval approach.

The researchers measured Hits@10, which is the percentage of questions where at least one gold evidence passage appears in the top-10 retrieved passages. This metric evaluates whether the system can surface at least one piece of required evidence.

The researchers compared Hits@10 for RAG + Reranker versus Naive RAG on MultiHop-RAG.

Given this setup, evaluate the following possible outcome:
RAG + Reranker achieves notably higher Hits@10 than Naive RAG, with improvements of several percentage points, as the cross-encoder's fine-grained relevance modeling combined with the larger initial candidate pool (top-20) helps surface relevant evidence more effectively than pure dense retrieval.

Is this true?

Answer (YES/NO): NO